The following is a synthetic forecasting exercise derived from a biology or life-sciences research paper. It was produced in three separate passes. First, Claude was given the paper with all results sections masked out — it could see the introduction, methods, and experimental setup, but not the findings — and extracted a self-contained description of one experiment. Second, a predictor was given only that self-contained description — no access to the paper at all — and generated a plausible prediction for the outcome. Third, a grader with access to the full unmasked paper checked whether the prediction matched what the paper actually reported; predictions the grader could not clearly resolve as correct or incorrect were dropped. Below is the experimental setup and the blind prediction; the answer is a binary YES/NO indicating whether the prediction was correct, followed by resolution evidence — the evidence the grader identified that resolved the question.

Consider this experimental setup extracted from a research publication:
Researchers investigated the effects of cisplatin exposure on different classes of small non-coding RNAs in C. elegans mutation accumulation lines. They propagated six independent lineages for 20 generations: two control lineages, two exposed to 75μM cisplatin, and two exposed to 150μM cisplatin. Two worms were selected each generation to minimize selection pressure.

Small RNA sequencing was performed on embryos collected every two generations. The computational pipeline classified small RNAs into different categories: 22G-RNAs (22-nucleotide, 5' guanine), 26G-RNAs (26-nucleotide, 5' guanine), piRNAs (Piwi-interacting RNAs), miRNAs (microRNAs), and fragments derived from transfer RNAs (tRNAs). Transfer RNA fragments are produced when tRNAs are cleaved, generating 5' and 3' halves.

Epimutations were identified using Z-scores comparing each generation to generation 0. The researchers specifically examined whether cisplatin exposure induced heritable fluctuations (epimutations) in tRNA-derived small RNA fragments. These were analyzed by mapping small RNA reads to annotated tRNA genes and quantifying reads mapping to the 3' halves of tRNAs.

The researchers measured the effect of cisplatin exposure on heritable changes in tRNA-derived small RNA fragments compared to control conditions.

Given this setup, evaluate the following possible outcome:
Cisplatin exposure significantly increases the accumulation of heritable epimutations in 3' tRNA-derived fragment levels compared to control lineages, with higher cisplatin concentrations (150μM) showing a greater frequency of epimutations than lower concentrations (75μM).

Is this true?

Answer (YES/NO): NO